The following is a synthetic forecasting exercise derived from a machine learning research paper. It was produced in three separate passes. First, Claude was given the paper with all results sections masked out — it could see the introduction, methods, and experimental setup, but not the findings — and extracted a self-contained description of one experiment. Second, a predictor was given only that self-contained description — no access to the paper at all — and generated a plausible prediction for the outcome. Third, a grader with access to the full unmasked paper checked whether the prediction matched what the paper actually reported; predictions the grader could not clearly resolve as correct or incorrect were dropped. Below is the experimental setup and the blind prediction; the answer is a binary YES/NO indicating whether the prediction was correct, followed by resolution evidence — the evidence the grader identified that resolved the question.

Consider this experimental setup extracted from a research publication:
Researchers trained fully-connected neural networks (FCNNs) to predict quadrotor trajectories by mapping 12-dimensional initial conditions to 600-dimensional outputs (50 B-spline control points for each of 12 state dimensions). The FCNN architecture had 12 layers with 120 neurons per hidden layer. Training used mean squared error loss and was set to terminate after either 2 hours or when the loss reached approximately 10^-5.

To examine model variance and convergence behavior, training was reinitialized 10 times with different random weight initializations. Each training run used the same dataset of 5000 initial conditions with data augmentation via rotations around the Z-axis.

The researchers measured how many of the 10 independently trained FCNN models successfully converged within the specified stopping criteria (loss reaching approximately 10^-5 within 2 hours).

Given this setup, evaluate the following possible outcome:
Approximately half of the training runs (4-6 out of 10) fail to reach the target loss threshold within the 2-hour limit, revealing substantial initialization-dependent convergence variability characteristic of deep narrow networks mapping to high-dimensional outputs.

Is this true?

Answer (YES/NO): NO